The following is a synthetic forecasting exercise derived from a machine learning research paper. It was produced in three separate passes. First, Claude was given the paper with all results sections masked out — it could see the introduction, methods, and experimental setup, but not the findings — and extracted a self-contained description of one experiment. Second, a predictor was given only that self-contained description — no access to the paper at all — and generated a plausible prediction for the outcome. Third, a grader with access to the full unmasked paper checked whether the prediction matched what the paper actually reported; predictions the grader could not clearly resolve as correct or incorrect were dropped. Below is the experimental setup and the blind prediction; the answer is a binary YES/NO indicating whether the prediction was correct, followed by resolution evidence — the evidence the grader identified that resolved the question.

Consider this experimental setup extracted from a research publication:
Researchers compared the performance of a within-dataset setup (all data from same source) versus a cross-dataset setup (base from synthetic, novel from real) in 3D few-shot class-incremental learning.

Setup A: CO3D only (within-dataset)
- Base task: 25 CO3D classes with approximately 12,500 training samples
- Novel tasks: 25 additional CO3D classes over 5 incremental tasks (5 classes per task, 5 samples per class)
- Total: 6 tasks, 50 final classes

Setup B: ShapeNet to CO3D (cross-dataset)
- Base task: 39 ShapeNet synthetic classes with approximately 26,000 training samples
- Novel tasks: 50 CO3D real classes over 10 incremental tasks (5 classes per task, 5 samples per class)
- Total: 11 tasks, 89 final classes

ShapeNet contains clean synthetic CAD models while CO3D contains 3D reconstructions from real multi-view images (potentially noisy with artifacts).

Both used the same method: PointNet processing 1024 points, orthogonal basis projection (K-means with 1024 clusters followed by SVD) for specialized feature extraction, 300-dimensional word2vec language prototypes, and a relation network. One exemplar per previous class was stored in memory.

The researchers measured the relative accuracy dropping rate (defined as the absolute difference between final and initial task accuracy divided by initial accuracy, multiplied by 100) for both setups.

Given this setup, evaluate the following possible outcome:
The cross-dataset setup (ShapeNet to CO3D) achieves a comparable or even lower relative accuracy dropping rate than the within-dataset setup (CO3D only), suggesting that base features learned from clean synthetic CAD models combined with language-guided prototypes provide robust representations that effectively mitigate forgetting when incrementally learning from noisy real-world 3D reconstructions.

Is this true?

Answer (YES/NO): YES